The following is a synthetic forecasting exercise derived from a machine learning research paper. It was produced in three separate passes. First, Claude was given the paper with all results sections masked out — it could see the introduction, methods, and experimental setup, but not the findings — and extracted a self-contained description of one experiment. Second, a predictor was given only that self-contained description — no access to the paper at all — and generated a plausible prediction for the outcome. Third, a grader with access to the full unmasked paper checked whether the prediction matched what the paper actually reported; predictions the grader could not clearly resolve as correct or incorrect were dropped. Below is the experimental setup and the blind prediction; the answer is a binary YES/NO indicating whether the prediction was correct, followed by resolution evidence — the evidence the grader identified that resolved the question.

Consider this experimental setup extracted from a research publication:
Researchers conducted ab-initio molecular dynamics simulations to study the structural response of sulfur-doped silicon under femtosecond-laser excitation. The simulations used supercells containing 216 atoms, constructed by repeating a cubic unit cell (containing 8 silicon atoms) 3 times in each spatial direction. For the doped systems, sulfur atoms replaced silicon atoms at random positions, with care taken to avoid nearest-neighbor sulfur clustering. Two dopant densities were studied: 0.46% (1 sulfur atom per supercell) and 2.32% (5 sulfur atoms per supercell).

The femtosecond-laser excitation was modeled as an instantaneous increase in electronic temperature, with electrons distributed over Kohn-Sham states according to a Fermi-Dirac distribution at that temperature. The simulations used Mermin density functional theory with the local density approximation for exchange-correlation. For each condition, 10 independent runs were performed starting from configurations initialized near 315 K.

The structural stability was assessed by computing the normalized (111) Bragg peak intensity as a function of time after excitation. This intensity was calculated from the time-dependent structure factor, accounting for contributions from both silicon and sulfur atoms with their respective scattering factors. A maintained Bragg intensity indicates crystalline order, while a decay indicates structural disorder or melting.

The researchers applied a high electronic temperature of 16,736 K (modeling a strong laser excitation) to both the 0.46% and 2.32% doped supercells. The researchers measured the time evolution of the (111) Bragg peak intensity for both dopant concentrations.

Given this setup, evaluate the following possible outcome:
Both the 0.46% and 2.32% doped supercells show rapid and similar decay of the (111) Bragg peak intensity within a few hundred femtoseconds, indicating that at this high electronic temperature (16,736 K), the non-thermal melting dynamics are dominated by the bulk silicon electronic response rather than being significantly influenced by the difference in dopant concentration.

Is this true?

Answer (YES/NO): NO